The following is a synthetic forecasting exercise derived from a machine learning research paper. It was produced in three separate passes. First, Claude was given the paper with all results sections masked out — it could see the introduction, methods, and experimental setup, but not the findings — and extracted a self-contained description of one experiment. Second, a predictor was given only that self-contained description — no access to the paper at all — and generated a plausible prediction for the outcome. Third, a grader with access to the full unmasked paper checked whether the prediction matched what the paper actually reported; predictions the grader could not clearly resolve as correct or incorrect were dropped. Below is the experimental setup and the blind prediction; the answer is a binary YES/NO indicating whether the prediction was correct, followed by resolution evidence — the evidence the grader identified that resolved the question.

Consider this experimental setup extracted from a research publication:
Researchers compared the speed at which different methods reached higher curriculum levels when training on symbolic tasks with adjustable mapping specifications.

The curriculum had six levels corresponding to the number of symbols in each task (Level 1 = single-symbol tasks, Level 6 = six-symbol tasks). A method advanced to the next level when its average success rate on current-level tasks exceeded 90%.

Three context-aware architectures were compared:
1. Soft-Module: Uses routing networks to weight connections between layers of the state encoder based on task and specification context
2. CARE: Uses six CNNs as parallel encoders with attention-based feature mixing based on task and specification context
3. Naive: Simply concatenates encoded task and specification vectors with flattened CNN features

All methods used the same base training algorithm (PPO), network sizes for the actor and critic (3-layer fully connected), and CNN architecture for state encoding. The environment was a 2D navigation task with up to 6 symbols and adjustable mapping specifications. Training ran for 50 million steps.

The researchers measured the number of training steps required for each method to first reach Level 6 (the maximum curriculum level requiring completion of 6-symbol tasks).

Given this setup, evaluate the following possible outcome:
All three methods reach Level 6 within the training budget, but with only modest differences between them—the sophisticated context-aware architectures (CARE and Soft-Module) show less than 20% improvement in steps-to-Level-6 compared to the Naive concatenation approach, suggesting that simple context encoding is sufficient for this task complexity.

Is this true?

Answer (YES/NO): NO